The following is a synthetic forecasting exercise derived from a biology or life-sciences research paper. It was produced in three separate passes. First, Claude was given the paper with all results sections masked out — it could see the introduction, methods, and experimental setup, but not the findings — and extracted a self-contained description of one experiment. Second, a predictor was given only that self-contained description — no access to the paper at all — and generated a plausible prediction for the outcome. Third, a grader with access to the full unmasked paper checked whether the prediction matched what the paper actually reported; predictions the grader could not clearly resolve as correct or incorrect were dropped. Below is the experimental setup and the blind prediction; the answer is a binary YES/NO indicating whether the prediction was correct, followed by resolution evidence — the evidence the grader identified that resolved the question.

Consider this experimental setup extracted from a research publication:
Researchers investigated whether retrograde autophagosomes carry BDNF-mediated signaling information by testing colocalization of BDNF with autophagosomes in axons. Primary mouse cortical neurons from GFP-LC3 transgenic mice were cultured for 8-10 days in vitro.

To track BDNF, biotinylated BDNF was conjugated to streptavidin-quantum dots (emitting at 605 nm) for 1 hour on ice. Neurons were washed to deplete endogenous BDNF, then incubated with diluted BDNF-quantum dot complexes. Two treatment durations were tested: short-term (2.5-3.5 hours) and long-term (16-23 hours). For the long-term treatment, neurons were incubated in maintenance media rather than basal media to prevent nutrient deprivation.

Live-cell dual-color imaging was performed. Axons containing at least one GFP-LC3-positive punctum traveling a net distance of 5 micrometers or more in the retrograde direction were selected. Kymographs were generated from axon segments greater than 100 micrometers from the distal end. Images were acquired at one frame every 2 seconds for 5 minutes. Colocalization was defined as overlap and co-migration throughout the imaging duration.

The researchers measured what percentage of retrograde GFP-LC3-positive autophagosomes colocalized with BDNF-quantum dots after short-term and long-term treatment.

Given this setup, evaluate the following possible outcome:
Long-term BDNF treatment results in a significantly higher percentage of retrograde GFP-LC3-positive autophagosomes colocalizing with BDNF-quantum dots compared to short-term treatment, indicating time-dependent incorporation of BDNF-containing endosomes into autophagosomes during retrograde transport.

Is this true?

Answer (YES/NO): NO